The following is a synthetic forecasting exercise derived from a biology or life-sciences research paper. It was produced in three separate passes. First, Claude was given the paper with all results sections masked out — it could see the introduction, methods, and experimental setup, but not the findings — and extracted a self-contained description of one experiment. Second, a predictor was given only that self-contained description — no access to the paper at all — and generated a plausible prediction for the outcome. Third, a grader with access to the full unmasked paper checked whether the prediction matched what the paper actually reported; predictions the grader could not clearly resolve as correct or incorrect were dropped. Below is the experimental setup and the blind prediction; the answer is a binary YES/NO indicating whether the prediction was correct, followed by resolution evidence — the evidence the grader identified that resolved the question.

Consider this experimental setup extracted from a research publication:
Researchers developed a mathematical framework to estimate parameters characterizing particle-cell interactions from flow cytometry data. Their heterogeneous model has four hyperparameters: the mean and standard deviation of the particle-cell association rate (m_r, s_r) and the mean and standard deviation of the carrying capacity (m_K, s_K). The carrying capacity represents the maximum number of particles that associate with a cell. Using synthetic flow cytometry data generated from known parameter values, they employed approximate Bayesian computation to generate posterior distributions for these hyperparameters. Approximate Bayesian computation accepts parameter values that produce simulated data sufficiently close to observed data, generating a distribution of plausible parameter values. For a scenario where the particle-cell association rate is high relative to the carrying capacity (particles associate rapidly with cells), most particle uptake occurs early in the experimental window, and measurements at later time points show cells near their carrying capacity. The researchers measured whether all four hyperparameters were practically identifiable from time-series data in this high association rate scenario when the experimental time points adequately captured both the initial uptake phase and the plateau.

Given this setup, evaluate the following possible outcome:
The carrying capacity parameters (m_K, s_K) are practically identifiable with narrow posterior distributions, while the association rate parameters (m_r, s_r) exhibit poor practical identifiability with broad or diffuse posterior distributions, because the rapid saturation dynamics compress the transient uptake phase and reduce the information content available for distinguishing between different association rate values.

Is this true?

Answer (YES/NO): YES